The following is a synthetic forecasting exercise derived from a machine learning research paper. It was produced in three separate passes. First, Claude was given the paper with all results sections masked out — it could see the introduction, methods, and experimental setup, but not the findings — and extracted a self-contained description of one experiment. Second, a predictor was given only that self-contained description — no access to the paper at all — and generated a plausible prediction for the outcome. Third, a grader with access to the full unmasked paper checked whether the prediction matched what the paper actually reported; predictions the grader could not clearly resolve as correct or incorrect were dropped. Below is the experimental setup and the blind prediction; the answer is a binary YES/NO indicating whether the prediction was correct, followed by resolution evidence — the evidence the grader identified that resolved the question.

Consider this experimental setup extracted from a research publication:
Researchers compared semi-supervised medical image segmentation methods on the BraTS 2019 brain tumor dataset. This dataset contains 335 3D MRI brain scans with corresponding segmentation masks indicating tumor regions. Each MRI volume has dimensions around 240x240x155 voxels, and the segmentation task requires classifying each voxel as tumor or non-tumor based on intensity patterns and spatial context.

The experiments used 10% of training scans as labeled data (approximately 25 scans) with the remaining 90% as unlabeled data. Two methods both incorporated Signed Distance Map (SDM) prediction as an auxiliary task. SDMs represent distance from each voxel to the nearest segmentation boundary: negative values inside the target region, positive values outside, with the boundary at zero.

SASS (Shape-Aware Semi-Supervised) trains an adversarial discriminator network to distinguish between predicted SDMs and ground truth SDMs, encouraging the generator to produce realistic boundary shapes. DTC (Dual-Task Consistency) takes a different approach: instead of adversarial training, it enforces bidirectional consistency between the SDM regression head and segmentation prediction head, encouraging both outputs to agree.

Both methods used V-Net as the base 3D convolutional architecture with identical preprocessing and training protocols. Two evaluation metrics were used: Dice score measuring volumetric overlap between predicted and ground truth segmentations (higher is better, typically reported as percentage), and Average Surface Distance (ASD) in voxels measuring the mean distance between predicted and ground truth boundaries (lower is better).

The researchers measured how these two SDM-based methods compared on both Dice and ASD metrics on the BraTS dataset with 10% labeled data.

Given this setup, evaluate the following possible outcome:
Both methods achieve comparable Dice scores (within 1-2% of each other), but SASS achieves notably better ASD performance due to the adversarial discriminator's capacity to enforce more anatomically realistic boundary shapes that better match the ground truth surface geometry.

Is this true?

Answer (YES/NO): NO